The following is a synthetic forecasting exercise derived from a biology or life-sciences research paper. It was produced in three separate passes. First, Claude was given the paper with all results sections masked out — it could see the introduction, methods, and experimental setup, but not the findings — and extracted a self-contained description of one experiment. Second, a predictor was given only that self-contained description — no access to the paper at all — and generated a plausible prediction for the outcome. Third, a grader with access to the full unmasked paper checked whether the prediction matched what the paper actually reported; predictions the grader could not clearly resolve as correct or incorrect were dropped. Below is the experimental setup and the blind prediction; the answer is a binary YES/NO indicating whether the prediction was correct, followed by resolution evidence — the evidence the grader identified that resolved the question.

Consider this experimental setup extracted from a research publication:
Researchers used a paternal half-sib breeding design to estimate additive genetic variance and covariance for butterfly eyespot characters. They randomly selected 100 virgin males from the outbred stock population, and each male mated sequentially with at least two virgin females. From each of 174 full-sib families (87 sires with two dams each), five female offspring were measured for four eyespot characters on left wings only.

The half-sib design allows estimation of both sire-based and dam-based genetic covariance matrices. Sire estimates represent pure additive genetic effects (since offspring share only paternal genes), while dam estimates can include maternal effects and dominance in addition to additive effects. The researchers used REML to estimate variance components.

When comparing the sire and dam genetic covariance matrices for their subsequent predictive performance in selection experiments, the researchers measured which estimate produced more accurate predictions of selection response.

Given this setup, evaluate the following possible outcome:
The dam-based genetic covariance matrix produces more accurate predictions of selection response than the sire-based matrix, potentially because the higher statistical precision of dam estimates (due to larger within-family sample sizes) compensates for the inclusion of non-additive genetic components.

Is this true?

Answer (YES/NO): YES